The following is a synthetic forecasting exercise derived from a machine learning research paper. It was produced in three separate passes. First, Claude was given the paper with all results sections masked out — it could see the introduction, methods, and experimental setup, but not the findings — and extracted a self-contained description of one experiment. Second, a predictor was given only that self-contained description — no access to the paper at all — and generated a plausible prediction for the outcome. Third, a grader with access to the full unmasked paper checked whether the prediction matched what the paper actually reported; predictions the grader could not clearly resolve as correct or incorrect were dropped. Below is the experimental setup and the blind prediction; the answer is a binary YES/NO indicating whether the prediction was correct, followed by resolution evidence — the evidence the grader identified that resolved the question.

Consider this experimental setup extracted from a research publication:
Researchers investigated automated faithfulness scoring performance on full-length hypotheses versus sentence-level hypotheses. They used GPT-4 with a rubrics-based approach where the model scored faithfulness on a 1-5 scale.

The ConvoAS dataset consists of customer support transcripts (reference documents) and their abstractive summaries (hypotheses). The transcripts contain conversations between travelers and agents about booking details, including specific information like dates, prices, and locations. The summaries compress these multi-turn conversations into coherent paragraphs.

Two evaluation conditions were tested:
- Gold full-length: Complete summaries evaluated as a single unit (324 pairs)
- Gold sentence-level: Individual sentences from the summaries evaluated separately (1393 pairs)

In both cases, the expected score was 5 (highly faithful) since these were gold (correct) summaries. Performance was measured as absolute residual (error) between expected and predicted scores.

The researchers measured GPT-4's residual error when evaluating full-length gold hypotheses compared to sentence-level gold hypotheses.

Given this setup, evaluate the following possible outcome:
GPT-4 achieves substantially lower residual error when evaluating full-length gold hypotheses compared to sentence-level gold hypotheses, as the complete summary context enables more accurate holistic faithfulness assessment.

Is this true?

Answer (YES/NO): YES